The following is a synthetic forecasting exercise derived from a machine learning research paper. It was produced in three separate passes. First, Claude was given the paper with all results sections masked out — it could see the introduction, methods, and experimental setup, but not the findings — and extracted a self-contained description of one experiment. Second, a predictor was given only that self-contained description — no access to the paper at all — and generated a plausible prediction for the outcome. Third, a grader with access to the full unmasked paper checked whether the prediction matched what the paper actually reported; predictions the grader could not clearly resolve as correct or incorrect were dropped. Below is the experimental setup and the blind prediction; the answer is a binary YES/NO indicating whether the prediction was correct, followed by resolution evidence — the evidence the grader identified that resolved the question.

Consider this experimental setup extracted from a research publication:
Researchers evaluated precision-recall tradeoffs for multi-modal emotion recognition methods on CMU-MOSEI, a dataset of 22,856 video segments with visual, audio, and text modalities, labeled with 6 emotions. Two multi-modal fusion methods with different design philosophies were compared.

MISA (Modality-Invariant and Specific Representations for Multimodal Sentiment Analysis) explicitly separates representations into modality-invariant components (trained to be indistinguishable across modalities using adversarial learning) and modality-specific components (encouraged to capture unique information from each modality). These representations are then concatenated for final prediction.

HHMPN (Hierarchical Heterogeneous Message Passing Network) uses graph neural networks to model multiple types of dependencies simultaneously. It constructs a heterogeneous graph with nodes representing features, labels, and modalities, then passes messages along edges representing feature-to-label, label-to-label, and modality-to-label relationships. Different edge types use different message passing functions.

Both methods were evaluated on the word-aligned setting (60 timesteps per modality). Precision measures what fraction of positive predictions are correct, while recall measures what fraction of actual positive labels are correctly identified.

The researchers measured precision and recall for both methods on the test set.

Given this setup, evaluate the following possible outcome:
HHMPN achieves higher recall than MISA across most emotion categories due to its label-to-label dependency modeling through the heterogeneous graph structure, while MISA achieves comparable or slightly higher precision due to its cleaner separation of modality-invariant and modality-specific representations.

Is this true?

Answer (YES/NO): NO